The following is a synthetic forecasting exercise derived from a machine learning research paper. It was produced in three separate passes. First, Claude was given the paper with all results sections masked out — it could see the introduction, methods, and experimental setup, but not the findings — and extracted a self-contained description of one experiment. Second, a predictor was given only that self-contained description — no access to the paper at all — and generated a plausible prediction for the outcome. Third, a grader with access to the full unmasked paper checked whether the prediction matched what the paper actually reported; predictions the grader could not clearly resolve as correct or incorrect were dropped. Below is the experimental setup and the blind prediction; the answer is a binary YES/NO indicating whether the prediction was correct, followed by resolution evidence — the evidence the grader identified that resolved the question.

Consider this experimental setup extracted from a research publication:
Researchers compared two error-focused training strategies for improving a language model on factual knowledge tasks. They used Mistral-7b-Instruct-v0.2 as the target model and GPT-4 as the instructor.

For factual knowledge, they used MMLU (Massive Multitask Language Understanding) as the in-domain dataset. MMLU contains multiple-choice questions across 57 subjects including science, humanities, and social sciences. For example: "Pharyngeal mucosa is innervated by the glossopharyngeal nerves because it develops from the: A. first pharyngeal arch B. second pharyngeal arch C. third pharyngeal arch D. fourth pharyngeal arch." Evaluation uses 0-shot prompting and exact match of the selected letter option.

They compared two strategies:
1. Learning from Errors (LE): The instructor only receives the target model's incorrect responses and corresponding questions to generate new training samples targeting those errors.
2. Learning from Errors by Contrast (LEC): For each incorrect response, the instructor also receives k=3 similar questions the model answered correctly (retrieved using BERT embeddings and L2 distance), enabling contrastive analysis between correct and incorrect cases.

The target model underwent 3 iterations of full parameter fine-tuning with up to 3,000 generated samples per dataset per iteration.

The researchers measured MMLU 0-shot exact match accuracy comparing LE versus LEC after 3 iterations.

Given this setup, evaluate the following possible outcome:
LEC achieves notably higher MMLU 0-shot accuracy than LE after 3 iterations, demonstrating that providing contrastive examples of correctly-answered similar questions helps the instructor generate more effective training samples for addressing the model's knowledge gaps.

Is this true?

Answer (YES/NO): NO